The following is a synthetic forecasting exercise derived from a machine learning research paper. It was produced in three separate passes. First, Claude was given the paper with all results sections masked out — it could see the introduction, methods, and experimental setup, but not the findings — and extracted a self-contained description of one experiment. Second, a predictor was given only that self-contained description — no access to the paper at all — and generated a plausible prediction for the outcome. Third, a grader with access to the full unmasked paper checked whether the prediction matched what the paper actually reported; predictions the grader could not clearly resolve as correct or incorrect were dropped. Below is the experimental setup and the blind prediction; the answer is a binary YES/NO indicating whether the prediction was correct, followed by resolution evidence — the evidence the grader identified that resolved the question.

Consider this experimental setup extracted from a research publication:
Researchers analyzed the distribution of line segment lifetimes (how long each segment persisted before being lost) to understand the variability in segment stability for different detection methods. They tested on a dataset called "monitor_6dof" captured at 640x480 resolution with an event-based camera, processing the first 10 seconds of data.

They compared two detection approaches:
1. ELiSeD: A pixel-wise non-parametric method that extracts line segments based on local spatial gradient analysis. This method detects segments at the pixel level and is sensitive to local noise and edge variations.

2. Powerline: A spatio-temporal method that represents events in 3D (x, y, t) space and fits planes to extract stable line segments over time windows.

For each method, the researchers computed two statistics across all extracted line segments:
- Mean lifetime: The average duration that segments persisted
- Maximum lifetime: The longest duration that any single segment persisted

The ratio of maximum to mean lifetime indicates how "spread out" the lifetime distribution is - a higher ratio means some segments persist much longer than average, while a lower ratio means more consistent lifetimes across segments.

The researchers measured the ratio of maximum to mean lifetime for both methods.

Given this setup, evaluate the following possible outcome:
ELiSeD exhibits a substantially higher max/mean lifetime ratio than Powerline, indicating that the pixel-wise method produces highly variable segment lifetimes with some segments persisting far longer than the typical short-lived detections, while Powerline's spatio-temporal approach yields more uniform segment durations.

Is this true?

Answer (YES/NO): YES